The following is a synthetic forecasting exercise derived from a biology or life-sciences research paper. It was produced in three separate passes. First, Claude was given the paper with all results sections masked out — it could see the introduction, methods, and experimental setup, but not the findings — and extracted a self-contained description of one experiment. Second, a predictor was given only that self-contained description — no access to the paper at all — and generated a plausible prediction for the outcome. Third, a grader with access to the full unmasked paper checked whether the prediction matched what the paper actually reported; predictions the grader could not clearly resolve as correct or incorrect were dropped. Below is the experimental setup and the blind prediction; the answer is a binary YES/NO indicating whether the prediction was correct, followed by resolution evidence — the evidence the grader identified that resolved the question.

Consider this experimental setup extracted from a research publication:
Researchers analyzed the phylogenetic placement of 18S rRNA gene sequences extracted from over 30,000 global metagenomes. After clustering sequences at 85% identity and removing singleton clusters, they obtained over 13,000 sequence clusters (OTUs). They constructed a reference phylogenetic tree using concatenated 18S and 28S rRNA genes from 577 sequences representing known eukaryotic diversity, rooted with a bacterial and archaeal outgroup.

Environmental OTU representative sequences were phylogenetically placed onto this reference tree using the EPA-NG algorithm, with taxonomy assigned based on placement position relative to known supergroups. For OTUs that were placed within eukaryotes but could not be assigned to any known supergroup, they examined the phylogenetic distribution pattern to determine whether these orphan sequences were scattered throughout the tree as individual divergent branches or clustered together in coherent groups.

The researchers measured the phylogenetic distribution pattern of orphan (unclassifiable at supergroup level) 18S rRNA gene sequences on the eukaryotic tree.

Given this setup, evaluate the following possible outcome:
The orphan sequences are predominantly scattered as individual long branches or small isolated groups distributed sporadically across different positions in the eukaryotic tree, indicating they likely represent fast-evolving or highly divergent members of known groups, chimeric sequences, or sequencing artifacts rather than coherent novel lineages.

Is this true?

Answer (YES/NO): NO